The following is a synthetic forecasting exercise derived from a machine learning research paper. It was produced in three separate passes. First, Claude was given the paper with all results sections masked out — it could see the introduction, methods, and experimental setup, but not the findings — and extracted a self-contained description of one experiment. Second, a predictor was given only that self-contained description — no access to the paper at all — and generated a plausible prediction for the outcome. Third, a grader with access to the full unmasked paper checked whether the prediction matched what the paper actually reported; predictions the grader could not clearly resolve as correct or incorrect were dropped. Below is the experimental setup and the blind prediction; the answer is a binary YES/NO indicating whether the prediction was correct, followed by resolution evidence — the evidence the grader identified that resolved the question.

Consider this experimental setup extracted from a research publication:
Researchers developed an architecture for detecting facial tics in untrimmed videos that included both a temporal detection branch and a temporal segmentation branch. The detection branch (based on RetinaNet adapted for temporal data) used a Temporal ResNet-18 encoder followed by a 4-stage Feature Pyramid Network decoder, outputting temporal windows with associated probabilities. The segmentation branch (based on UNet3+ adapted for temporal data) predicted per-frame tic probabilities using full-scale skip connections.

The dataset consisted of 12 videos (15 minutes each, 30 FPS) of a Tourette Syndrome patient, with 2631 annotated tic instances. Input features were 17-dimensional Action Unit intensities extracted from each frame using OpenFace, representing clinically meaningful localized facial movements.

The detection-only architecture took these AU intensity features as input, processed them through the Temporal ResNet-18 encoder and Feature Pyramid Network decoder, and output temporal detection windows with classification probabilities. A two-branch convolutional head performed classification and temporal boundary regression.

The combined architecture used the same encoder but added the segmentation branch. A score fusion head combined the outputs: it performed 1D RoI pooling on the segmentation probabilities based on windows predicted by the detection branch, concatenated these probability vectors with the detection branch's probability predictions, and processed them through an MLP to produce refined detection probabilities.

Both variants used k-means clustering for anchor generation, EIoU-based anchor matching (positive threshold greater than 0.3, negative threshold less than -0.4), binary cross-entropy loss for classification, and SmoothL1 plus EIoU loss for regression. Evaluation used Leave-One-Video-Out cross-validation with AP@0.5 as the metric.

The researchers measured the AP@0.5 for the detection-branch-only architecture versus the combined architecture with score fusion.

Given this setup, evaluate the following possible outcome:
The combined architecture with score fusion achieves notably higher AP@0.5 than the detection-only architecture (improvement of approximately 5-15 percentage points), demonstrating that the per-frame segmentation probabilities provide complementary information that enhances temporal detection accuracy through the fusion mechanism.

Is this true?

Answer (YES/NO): NO